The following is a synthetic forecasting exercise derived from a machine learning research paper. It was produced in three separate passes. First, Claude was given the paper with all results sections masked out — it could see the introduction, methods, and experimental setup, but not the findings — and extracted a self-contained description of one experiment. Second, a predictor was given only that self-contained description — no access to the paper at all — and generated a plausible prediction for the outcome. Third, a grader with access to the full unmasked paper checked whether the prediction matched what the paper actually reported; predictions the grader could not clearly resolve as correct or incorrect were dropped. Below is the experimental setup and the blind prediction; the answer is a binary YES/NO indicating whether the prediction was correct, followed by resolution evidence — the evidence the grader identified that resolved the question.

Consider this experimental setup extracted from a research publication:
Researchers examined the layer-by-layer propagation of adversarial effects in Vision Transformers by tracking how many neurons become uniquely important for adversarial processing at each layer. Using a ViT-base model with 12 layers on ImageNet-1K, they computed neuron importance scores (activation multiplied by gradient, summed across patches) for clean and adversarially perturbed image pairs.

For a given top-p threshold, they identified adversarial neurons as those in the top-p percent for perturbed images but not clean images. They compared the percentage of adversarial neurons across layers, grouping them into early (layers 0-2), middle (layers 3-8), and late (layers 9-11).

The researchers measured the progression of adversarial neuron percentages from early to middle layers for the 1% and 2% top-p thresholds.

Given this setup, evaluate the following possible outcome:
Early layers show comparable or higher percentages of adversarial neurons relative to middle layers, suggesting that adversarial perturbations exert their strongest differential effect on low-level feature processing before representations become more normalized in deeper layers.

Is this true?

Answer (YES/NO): NO